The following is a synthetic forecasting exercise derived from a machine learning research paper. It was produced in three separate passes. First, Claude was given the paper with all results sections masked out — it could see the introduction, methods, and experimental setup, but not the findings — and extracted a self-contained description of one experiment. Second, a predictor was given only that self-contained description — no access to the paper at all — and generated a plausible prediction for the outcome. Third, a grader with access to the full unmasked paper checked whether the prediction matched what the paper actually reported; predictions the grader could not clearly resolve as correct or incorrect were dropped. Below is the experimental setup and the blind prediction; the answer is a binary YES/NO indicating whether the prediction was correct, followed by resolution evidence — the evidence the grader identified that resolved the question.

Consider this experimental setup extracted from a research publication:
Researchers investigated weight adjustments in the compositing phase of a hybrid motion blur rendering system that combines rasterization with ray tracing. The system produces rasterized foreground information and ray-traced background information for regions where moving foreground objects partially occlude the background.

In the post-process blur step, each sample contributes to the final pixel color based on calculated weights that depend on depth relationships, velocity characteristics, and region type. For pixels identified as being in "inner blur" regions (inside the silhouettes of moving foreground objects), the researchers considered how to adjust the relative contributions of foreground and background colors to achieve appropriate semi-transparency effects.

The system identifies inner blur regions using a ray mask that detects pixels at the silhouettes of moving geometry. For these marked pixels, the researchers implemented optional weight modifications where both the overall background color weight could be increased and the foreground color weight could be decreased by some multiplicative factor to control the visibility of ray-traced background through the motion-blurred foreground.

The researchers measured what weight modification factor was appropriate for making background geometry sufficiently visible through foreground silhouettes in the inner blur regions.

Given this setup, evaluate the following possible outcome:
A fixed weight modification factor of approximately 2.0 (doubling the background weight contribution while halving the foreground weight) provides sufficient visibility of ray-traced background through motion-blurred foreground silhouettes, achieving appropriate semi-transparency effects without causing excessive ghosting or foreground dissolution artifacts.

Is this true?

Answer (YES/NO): NO